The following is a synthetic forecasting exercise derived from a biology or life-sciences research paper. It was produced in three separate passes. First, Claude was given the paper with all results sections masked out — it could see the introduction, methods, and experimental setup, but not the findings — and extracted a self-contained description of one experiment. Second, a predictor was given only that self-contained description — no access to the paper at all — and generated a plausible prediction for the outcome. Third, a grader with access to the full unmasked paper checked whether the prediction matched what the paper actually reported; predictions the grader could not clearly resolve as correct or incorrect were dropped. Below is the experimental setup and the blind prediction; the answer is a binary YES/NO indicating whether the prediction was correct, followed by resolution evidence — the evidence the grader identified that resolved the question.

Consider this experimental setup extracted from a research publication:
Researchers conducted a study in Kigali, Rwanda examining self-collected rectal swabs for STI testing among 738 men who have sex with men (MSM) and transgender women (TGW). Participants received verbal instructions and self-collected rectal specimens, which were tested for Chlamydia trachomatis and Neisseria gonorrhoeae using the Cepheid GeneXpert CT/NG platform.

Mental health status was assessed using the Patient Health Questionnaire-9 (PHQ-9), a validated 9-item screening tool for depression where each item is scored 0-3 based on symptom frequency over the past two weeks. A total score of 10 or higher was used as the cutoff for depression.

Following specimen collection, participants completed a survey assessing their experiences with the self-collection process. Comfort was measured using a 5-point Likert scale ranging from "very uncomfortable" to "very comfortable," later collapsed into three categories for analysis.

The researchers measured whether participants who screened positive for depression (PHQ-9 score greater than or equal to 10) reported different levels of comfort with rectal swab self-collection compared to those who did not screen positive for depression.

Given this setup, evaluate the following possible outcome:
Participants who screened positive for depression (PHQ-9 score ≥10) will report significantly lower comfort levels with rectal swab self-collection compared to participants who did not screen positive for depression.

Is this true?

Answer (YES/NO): YES